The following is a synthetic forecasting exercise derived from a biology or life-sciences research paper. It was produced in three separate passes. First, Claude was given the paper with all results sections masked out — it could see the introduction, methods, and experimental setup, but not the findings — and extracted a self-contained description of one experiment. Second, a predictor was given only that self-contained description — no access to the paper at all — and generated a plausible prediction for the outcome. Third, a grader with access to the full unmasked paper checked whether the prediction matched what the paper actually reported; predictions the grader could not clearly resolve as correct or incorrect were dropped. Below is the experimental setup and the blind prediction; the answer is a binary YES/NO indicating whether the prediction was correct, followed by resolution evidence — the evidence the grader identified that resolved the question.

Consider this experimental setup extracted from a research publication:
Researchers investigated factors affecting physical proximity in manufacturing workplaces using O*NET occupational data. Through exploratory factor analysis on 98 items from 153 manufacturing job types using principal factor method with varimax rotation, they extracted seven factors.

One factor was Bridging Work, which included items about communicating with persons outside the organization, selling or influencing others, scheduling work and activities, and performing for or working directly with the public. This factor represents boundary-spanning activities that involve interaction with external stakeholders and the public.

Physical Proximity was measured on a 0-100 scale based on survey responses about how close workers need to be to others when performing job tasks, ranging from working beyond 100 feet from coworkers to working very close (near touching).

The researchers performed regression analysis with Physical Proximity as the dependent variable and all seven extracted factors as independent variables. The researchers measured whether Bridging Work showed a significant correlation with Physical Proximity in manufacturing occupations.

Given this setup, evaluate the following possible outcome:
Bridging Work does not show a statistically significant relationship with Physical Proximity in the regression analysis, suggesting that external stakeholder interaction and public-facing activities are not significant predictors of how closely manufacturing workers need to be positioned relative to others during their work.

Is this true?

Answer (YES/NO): YES